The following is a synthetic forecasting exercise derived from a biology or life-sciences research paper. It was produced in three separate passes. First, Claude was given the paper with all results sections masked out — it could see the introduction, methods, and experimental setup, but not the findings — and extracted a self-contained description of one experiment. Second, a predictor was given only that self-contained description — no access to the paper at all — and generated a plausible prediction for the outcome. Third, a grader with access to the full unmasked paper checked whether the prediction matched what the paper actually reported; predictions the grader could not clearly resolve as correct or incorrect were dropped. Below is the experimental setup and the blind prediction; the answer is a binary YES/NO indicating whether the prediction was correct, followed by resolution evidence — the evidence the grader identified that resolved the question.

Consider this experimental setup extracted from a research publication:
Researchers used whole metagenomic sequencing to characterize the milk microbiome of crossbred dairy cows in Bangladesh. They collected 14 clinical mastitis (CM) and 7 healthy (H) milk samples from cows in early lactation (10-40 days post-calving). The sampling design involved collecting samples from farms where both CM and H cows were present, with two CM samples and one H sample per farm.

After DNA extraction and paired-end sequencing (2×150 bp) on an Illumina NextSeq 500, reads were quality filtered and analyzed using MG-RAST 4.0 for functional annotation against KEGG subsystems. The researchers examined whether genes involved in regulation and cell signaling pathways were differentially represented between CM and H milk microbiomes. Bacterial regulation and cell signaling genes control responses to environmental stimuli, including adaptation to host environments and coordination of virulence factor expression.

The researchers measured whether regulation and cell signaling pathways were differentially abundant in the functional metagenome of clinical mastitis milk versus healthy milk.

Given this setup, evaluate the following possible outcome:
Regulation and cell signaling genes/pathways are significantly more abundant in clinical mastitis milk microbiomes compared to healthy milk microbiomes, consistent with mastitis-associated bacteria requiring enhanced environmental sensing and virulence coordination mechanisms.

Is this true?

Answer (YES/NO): YES